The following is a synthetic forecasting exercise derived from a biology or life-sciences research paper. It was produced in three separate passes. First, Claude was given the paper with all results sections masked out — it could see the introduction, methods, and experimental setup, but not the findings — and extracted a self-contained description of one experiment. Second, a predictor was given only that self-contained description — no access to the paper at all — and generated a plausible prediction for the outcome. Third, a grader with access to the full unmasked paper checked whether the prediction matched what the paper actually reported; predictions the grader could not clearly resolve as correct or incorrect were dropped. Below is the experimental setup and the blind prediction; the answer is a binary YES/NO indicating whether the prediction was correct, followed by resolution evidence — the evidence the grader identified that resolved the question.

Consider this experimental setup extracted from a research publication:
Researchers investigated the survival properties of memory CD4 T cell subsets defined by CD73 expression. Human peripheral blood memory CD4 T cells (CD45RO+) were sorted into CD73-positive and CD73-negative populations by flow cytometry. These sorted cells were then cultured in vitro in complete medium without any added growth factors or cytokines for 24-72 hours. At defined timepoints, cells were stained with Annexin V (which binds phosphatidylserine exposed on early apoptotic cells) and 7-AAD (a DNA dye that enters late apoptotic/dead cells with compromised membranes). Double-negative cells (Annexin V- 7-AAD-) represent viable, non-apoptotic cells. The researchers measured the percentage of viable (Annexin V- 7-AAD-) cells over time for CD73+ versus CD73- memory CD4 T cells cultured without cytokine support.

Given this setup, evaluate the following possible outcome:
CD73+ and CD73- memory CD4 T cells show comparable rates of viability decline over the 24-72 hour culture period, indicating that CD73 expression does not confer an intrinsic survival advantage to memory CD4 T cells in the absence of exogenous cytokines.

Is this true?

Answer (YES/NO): NO